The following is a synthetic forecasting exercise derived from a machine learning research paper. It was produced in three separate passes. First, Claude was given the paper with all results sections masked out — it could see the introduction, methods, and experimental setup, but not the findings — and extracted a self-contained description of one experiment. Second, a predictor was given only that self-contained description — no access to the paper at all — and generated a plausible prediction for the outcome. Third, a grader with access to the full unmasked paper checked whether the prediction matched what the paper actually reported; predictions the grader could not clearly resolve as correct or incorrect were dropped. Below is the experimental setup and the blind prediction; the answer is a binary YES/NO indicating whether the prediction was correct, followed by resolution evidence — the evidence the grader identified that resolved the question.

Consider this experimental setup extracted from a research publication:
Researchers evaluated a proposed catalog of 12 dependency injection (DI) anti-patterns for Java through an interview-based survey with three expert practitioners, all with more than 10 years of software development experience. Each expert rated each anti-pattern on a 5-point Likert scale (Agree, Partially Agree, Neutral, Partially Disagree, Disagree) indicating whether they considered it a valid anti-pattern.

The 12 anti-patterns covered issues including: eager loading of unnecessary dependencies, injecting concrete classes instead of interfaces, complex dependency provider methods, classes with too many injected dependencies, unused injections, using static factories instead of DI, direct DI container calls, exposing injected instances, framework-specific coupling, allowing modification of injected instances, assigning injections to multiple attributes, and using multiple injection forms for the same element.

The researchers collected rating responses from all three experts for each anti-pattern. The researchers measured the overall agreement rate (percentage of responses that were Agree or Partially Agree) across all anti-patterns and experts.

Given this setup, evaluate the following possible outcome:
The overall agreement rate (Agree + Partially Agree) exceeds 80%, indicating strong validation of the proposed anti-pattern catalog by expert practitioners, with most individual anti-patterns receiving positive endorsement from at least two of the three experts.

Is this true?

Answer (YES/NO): YES